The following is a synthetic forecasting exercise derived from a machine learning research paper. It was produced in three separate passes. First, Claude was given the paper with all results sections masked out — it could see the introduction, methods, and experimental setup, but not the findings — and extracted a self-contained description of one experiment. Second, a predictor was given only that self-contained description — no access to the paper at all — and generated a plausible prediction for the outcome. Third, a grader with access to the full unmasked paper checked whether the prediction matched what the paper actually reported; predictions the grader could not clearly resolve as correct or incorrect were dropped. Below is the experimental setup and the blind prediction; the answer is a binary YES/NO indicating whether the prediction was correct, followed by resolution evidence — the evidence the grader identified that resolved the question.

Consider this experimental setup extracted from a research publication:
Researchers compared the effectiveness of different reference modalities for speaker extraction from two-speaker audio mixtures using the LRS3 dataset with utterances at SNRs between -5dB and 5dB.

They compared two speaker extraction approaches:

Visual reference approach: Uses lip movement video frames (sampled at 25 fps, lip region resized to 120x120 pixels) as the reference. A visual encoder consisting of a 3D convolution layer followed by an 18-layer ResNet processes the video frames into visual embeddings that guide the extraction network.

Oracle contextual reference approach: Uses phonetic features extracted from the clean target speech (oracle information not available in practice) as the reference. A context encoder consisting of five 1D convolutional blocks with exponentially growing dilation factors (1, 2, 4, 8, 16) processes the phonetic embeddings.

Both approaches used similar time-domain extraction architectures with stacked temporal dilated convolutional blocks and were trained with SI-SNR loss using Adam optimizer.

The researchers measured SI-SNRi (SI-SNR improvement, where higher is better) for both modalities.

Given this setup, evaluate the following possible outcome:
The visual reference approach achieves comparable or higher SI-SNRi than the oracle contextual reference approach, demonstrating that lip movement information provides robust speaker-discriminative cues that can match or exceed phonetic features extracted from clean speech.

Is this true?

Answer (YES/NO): NO